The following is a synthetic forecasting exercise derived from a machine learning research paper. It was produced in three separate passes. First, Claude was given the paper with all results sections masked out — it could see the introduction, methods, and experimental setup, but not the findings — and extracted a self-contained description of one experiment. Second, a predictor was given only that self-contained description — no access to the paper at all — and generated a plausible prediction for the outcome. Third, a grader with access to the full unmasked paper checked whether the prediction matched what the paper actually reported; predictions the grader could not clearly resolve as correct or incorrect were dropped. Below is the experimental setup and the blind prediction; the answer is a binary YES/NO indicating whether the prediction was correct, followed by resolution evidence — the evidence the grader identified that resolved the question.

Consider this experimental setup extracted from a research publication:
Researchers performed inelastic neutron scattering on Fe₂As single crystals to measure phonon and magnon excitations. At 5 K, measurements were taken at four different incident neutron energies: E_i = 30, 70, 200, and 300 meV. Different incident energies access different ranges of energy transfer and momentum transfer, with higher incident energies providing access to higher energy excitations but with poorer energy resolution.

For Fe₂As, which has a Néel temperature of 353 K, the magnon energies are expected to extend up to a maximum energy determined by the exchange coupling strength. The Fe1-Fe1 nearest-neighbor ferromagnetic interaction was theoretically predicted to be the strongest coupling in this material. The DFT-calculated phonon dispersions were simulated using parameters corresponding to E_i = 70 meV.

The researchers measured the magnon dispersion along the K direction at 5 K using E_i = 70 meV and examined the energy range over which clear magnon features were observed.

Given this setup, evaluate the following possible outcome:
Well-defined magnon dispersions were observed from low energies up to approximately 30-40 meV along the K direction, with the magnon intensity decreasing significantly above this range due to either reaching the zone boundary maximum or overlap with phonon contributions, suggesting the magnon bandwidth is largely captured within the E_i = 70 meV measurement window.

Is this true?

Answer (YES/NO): NO